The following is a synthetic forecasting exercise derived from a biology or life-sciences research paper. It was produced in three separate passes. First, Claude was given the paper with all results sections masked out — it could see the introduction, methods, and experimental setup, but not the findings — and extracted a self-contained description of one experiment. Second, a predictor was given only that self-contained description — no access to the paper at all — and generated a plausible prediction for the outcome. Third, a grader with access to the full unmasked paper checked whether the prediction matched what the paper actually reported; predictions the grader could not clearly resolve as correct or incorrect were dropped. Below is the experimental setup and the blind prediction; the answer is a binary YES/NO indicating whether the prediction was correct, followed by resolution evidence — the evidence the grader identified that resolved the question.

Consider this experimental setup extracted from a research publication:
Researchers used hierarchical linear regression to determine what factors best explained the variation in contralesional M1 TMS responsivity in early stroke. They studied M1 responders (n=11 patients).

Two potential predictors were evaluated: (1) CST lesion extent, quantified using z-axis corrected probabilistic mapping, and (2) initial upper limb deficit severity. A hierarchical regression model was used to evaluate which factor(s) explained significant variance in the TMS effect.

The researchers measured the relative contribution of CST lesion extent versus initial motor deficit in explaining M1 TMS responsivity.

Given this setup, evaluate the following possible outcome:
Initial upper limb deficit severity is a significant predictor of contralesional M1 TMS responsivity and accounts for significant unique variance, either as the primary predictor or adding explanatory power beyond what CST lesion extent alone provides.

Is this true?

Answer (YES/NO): NO